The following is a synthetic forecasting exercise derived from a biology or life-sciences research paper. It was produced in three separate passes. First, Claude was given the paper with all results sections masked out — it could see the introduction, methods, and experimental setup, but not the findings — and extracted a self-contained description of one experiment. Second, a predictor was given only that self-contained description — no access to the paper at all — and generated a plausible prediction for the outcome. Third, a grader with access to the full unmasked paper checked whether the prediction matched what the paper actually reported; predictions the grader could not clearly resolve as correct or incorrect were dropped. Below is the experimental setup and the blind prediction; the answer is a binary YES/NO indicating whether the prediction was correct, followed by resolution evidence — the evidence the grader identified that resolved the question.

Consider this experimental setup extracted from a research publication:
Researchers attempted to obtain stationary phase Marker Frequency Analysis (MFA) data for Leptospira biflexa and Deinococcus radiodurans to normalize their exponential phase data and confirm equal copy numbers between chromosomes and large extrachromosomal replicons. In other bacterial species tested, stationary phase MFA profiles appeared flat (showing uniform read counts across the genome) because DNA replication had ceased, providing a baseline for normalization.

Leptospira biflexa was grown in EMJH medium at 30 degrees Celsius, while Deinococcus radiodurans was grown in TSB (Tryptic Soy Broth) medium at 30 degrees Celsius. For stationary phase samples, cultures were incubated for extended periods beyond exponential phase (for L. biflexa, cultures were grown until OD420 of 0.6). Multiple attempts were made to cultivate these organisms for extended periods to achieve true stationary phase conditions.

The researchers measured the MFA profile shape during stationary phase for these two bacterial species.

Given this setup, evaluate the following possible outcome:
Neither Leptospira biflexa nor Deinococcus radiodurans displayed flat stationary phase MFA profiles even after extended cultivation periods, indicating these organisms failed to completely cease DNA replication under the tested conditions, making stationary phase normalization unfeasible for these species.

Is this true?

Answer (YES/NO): YES